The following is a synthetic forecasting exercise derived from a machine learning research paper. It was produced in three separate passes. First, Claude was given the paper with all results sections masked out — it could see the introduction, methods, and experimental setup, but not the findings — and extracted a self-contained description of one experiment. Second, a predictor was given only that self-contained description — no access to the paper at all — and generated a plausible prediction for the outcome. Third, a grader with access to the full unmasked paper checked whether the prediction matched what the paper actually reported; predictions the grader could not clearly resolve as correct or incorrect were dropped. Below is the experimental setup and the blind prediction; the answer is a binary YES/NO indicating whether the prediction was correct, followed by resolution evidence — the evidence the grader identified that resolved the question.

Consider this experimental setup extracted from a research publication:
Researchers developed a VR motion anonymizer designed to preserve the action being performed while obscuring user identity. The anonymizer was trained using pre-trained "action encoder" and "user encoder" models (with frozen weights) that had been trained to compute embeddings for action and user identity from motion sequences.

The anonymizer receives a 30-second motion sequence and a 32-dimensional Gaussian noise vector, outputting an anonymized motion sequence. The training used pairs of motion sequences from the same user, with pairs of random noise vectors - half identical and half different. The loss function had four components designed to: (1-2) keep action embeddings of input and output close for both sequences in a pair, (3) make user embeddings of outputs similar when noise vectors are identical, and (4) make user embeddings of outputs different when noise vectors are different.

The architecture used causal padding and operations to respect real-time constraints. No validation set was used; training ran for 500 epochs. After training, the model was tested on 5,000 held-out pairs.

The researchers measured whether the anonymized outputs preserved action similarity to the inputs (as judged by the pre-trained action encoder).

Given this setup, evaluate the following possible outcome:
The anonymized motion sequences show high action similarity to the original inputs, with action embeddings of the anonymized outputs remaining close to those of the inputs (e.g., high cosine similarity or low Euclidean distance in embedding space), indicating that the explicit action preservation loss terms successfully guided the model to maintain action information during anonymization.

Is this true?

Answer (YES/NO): YES